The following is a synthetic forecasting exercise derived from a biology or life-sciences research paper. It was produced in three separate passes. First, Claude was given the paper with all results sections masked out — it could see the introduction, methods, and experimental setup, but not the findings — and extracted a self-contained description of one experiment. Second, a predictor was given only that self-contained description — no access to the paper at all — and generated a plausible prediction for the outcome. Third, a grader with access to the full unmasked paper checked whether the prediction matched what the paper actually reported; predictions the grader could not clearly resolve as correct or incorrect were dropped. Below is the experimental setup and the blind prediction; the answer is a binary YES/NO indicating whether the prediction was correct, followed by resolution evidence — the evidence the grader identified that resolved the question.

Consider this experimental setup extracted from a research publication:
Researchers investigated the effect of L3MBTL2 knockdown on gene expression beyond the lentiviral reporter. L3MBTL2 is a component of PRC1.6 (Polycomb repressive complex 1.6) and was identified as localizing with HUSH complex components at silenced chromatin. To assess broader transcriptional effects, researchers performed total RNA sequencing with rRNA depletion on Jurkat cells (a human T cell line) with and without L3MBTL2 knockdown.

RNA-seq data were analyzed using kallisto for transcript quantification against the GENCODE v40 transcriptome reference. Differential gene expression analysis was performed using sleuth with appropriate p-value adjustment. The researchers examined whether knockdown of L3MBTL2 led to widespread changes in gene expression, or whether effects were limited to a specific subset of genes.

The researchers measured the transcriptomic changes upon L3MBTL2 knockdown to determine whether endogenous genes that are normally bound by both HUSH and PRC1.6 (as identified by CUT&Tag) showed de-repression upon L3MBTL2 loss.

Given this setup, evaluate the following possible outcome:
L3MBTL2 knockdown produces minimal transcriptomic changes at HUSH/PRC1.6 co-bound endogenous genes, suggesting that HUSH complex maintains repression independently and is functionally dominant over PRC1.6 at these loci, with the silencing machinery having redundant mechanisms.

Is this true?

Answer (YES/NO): YES